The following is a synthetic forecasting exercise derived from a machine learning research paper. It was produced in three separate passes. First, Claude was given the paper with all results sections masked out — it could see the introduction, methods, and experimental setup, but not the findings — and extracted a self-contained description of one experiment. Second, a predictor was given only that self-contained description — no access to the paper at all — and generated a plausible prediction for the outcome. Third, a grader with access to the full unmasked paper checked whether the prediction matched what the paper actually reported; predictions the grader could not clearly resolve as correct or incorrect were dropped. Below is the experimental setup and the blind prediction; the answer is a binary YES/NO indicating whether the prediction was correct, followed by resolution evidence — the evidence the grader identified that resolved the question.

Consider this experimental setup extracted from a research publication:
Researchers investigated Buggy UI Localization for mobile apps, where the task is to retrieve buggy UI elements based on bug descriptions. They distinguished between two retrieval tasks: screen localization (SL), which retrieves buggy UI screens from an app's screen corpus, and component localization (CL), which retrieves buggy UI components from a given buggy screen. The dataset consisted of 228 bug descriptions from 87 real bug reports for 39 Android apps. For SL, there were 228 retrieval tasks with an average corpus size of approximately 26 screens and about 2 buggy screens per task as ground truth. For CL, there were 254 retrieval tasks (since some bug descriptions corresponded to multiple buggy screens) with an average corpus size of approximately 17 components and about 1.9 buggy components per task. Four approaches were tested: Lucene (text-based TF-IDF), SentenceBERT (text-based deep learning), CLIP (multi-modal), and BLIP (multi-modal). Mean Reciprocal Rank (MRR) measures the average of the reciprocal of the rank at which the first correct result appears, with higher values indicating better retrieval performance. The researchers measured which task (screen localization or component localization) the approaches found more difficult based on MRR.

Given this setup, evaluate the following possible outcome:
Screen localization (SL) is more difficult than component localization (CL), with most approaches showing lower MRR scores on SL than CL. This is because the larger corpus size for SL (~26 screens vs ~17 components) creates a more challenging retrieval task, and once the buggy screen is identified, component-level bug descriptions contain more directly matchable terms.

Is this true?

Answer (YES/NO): NO